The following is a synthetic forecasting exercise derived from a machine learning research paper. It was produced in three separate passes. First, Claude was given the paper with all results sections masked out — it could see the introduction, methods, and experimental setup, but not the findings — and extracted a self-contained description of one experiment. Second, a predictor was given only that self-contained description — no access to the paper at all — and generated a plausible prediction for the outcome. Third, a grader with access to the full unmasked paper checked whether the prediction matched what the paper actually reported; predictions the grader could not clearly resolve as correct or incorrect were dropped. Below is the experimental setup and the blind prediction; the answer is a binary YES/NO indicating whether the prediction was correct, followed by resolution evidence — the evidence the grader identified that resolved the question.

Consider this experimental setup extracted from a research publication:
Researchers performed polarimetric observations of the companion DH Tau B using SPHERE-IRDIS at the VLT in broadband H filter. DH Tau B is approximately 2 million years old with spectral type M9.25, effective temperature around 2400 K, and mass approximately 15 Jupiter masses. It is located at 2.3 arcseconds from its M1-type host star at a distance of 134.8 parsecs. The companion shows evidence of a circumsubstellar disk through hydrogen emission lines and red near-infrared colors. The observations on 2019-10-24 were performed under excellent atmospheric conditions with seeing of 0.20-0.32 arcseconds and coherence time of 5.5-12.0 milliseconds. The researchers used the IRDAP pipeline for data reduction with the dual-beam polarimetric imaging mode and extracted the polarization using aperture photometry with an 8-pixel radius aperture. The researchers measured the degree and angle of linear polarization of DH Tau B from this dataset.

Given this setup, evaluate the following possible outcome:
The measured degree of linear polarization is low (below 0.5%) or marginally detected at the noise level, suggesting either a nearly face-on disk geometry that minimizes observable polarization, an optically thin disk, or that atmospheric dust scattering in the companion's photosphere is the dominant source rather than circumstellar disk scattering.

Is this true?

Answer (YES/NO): NO